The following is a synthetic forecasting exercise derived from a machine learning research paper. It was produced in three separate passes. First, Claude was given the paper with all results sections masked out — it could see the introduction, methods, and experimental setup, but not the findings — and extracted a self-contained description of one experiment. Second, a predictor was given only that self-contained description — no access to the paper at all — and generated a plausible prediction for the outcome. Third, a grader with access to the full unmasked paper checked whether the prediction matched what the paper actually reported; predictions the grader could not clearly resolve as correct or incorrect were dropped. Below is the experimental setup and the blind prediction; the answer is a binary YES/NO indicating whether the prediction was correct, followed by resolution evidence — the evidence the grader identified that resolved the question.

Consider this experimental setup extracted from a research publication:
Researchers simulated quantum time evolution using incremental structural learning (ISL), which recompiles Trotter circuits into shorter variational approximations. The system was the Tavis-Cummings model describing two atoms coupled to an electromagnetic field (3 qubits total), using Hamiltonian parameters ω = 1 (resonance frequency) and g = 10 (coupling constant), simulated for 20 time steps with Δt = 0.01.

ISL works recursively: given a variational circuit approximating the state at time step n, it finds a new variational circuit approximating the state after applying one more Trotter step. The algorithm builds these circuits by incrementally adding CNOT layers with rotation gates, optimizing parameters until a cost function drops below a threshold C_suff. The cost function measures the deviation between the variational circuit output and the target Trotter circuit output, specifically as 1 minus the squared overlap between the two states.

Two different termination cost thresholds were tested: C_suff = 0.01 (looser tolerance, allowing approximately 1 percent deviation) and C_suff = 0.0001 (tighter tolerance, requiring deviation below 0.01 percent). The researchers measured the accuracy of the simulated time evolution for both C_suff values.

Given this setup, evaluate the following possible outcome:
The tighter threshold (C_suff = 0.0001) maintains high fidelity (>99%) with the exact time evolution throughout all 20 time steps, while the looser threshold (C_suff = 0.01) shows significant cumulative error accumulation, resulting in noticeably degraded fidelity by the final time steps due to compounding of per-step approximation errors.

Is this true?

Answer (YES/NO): NO